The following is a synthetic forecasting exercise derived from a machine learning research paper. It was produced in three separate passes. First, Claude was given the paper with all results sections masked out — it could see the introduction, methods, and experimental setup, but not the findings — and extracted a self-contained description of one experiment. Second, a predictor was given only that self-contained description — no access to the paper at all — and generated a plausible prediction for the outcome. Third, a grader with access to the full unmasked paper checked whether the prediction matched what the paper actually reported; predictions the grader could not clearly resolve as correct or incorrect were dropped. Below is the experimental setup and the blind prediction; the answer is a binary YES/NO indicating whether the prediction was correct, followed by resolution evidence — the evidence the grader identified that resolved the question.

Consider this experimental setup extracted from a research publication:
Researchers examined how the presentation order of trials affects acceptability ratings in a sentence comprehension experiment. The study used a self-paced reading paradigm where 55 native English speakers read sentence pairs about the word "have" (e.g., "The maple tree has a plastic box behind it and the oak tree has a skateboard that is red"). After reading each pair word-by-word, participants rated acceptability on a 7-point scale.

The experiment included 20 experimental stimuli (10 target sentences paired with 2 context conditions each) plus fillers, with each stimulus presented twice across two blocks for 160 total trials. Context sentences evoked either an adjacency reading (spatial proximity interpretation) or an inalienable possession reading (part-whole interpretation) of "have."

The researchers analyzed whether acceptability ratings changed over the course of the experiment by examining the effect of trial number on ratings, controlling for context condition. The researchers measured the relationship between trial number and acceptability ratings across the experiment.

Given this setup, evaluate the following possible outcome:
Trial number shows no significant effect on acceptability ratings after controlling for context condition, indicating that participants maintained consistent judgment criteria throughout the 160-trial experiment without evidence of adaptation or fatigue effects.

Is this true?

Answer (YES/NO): NO